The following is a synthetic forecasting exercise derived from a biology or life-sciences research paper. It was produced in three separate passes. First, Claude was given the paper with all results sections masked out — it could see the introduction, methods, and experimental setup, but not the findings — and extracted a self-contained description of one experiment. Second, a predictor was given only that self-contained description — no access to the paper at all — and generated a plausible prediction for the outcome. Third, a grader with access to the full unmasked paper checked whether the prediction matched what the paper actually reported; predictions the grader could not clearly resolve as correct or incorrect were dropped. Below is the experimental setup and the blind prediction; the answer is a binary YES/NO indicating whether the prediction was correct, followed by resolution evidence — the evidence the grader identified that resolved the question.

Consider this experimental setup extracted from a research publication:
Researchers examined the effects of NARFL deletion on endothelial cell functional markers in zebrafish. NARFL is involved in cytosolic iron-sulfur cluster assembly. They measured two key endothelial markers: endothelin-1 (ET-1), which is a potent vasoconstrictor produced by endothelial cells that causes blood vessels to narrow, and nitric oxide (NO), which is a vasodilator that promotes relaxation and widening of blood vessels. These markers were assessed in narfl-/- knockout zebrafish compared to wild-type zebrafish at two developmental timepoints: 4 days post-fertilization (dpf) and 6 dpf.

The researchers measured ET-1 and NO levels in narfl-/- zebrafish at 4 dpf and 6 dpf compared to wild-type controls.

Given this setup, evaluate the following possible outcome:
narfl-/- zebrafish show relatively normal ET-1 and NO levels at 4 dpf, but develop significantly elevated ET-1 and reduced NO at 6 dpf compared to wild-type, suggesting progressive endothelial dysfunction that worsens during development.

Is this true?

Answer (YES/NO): YES